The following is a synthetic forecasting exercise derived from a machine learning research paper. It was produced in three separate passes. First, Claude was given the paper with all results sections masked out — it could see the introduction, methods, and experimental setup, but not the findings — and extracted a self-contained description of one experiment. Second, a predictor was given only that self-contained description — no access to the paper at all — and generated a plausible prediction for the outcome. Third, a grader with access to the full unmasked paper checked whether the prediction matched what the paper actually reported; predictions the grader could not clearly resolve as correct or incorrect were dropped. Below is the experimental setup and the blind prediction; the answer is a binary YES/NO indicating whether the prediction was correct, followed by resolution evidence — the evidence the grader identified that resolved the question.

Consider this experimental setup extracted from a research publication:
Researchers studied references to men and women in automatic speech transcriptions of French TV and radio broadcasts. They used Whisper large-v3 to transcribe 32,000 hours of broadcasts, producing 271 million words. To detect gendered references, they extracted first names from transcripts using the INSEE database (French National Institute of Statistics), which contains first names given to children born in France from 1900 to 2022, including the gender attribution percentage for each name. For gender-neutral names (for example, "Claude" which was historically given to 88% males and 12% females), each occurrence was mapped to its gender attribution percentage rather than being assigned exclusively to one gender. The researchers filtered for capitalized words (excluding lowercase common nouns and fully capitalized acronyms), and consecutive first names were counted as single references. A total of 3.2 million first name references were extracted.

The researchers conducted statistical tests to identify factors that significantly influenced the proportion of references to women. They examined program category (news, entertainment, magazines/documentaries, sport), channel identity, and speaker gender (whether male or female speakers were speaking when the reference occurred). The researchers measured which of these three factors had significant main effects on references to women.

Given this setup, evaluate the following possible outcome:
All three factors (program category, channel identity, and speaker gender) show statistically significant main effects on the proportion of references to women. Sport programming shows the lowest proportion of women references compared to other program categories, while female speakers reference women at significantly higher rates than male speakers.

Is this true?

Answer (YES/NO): YES